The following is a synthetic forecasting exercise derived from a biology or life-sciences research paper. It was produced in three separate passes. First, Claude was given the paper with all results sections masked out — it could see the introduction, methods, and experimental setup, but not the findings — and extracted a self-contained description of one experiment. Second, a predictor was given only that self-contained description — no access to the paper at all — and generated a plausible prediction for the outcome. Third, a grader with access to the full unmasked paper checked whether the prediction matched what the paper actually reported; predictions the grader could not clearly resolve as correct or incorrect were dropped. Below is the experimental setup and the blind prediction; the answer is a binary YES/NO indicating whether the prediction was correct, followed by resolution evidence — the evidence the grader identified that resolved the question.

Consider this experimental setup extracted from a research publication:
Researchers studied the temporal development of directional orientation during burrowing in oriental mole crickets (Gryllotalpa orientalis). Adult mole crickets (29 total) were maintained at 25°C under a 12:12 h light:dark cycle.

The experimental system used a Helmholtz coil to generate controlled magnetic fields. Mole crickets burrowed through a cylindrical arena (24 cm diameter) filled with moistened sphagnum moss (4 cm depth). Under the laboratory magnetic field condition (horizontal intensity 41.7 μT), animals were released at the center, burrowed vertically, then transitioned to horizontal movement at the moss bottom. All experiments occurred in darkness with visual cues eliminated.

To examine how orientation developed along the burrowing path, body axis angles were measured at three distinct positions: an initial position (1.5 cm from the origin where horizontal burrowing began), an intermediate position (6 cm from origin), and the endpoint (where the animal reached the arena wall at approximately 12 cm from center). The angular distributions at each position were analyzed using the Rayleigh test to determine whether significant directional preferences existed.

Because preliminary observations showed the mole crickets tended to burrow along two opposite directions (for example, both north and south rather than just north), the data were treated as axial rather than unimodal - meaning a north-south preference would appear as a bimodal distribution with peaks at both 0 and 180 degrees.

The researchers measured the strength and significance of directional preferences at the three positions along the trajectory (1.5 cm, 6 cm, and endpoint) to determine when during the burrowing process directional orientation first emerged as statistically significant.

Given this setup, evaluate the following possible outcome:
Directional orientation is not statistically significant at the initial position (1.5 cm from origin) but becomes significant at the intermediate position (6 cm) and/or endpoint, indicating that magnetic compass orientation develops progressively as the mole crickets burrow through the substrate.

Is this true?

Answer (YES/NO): NO